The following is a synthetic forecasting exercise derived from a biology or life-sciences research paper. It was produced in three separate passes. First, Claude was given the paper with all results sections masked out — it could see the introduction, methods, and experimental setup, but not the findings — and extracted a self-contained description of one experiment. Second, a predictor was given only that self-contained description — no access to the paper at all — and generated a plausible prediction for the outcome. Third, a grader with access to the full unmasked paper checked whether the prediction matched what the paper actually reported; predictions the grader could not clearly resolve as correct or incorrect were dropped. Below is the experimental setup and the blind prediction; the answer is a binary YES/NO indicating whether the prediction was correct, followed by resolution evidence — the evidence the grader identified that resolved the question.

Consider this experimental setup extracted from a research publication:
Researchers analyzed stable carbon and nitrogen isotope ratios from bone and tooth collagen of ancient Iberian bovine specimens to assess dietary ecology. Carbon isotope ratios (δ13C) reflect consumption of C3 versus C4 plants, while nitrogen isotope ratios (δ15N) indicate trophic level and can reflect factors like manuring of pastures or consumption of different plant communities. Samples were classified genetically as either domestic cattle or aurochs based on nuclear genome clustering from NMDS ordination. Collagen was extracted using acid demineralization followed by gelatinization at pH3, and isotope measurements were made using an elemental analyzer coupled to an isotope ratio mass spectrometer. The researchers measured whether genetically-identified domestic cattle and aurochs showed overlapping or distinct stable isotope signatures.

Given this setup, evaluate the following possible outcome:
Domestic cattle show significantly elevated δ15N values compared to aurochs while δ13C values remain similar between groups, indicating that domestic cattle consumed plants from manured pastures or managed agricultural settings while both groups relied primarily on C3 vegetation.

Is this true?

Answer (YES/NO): NO